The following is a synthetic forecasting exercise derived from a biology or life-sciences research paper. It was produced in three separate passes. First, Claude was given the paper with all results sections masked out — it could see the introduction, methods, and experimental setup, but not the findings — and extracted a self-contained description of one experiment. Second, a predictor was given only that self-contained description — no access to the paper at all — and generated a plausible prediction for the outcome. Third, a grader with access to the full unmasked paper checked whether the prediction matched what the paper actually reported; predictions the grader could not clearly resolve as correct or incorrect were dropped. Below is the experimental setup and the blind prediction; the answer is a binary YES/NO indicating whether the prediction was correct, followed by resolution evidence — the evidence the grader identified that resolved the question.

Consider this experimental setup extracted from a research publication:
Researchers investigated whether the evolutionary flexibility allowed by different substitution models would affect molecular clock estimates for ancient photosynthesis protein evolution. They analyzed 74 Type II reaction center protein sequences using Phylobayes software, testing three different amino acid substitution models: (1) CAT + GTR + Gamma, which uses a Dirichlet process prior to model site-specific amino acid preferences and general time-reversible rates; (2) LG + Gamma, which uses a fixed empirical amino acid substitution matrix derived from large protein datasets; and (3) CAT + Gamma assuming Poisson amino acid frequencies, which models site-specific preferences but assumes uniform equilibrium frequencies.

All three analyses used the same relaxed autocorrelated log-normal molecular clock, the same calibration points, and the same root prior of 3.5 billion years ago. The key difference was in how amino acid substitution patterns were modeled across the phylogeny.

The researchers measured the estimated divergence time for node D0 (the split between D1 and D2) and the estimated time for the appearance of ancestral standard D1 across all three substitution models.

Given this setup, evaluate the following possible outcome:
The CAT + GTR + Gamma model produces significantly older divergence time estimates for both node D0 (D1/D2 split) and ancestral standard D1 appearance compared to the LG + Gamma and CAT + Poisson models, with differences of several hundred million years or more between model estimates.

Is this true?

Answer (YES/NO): NO